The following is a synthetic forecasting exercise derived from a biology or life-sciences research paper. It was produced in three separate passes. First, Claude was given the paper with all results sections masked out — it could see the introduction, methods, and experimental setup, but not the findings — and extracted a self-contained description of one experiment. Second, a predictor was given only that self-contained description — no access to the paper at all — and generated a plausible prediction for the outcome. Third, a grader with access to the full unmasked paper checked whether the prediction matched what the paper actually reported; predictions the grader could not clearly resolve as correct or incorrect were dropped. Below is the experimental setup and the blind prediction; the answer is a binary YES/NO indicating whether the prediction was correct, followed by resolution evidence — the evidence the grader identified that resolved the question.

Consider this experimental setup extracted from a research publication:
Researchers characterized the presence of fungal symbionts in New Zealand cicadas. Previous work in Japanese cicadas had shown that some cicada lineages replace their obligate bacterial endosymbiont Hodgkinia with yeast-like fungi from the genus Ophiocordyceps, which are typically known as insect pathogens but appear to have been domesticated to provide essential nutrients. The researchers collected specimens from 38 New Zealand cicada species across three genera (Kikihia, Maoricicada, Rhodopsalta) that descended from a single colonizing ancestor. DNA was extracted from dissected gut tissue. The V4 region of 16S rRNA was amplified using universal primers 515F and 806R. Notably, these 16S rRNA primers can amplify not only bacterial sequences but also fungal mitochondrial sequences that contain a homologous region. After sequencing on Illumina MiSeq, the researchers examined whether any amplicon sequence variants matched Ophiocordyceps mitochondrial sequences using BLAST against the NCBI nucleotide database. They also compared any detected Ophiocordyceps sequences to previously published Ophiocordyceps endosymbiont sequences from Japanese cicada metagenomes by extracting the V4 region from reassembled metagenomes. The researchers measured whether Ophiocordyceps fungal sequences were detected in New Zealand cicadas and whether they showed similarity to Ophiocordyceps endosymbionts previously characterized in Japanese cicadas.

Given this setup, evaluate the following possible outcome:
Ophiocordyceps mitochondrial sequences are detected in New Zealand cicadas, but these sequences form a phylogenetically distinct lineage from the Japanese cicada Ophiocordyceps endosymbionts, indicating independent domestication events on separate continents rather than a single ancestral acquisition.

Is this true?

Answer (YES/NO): NO